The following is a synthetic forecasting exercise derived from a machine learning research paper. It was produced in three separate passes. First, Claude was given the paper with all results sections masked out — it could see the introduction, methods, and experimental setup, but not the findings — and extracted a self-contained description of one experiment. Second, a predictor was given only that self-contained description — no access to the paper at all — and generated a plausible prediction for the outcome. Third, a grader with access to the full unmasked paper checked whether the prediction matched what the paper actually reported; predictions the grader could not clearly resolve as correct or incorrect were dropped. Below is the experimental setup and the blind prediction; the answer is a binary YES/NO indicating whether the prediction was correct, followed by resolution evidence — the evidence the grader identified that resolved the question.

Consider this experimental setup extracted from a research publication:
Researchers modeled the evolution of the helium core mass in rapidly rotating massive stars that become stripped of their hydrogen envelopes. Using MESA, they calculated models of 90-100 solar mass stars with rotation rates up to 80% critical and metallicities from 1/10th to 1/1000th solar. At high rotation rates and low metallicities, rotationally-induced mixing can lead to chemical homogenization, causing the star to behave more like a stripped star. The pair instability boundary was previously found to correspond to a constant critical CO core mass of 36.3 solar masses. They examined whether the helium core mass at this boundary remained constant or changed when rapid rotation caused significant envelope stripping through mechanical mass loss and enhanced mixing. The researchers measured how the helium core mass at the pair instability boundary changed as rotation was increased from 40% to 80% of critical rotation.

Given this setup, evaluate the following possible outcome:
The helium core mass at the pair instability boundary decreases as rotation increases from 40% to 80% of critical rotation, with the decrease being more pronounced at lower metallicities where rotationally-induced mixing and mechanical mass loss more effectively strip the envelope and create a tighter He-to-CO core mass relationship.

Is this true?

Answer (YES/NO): YES